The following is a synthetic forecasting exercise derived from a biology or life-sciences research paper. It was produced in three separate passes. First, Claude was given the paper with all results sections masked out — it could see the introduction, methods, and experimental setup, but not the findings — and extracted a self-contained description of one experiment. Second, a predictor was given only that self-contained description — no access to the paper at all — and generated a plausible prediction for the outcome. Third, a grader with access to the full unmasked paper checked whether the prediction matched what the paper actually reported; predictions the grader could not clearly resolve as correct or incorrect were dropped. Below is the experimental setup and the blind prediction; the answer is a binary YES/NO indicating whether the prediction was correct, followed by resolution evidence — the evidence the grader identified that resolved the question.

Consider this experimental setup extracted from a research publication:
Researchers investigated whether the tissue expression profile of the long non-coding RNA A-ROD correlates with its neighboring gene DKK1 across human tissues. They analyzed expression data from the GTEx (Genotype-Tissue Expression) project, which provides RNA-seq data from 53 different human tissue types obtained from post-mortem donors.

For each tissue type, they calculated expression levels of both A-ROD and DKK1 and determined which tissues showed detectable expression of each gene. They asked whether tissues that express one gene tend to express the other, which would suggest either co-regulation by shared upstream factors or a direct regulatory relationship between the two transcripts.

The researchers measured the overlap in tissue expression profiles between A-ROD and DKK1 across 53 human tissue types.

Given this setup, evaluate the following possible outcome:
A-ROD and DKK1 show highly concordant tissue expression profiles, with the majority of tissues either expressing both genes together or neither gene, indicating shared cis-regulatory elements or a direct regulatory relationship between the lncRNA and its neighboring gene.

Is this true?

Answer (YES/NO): NO